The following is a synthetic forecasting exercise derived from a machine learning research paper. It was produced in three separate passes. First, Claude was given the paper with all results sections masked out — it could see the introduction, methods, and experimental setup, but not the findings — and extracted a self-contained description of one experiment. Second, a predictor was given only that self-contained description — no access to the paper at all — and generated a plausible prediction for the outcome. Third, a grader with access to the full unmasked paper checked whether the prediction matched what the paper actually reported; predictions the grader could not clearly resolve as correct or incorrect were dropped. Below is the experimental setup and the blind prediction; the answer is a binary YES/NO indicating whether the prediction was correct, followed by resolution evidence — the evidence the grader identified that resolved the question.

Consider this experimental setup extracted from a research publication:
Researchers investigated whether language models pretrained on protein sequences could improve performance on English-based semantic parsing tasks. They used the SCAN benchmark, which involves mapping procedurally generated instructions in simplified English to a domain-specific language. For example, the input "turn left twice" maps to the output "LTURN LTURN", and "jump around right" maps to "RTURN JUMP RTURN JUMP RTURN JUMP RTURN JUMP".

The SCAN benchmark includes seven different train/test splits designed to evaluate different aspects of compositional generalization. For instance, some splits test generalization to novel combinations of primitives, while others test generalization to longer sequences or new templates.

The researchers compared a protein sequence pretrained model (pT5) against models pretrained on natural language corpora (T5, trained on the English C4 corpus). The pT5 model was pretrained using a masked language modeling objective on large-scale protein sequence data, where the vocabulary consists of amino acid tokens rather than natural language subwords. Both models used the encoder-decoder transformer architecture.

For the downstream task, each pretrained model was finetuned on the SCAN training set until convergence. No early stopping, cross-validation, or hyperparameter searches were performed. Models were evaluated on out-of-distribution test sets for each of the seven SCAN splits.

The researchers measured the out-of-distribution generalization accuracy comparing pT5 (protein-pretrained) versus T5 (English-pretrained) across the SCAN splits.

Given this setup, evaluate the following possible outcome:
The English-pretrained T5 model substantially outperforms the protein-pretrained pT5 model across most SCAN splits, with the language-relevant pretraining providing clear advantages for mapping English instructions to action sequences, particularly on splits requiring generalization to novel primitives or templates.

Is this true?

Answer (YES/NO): YES